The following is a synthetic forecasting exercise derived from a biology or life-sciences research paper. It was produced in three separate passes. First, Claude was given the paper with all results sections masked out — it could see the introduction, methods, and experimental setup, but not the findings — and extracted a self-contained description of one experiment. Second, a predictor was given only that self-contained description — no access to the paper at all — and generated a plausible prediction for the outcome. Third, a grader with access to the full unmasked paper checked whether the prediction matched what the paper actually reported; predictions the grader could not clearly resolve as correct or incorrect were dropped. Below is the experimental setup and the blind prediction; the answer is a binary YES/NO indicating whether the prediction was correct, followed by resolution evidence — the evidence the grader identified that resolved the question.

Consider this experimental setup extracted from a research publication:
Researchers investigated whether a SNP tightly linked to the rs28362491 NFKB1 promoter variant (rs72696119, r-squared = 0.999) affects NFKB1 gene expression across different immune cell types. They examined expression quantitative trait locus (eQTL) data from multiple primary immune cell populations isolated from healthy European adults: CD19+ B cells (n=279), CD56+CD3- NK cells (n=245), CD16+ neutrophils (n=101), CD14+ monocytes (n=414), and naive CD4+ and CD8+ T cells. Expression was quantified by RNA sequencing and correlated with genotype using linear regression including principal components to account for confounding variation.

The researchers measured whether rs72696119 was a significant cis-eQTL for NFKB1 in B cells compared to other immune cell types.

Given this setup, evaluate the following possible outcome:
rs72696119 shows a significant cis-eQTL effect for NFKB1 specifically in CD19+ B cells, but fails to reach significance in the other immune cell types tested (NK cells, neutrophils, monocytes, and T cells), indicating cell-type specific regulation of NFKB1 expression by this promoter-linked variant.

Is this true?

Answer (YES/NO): NO